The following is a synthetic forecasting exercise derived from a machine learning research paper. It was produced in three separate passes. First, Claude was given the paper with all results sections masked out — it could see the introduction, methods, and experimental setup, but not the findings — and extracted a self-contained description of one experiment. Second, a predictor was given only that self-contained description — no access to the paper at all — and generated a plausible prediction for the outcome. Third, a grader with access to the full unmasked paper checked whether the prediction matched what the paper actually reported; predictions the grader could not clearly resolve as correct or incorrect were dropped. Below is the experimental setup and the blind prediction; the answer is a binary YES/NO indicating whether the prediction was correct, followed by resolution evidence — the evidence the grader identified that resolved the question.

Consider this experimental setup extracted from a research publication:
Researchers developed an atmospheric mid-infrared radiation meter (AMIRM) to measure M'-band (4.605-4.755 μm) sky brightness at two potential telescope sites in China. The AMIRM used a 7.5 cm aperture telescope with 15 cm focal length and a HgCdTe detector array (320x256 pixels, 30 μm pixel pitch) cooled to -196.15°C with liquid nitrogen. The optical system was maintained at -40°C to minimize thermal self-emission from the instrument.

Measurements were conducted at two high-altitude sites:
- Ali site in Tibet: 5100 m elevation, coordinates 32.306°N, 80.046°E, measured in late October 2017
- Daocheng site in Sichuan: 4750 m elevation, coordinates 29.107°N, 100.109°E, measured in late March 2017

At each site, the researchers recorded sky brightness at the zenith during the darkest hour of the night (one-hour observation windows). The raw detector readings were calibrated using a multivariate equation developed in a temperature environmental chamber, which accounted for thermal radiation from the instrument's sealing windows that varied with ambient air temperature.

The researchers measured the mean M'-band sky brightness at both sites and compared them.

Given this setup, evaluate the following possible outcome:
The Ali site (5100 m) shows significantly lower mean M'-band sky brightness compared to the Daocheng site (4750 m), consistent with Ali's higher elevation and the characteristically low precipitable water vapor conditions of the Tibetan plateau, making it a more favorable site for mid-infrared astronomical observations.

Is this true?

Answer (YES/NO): NO